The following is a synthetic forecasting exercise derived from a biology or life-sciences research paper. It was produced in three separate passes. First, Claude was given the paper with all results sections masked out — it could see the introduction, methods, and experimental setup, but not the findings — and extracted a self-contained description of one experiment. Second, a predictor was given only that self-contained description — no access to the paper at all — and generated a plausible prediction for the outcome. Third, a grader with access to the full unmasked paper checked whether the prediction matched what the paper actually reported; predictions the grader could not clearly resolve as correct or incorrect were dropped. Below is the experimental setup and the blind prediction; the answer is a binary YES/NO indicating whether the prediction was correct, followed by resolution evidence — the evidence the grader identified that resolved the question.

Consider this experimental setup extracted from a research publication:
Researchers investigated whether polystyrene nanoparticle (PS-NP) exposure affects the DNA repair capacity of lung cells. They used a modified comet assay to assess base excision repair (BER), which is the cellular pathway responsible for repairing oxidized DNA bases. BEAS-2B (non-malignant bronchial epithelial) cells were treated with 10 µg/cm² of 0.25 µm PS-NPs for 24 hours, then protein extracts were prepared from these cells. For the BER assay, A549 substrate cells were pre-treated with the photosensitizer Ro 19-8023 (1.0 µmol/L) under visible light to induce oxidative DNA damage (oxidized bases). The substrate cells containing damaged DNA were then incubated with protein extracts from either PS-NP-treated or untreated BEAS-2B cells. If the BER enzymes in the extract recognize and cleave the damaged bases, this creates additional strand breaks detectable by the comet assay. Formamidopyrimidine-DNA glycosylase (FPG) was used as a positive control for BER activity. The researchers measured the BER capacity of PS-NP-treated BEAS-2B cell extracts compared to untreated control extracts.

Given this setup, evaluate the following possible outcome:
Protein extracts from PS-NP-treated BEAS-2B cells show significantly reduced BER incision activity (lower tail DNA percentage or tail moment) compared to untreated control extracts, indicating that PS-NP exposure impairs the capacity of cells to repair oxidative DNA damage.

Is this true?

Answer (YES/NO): NO